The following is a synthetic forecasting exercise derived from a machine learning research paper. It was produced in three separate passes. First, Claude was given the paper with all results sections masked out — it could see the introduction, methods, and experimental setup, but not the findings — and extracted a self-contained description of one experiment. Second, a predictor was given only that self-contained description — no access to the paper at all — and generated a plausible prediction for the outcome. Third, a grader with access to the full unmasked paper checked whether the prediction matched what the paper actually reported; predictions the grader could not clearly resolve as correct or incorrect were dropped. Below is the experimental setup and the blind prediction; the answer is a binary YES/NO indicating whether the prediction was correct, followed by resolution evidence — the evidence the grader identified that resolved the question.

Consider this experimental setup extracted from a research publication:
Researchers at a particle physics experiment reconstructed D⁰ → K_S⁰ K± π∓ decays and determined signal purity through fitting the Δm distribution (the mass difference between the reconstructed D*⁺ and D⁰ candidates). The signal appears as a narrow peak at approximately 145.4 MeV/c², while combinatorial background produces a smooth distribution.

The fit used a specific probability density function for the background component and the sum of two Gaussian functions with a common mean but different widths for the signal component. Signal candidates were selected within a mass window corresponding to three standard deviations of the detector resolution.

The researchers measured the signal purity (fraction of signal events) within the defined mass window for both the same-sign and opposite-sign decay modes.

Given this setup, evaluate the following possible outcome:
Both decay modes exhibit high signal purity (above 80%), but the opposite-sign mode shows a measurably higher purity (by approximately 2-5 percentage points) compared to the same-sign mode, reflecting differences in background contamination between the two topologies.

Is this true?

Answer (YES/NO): NO